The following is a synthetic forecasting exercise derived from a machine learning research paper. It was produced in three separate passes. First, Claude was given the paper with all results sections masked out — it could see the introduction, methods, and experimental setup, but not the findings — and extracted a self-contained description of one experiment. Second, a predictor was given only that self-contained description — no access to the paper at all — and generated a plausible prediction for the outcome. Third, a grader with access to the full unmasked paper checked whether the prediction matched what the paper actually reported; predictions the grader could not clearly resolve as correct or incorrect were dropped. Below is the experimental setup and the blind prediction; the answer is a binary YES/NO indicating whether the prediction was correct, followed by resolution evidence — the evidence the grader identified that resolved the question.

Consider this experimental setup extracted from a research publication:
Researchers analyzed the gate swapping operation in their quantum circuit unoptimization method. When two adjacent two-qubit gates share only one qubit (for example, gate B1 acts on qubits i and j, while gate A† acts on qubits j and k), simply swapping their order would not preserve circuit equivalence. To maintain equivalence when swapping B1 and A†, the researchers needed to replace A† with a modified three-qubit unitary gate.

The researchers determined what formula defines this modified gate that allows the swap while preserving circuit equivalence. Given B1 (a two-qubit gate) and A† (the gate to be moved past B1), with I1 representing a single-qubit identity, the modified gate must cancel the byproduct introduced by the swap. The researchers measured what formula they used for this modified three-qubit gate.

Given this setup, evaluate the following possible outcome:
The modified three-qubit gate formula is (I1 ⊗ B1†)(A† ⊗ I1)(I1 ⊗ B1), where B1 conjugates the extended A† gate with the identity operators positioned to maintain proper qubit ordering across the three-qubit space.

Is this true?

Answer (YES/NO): NO